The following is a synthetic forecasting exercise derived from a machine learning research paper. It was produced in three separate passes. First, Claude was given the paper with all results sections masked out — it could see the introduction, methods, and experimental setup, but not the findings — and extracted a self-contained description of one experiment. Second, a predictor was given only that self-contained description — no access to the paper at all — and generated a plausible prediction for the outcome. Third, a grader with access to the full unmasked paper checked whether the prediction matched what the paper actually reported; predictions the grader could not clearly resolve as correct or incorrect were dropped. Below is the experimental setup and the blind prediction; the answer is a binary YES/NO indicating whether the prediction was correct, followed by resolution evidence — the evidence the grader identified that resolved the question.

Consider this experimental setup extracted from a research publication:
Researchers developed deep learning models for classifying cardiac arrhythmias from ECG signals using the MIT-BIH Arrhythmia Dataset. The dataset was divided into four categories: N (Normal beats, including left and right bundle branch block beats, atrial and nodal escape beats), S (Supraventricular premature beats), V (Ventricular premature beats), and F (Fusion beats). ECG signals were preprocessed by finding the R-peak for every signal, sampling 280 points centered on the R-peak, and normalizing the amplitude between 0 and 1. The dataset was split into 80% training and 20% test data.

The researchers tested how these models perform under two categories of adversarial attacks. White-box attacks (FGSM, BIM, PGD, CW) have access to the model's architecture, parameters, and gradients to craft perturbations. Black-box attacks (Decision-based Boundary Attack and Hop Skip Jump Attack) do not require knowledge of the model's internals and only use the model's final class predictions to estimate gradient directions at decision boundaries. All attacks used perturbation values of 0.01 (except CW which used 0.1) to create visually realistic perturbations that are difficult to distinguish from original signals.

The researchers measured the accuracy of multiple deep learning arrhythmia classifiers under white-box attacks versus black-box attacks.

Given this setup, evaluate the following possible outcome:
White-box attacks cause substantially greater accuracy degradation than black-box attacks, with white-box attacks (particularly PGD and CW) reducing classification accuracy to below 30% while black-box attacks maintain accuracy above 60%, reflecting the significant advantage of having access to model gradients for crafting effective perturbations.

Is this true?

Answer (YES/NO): NO